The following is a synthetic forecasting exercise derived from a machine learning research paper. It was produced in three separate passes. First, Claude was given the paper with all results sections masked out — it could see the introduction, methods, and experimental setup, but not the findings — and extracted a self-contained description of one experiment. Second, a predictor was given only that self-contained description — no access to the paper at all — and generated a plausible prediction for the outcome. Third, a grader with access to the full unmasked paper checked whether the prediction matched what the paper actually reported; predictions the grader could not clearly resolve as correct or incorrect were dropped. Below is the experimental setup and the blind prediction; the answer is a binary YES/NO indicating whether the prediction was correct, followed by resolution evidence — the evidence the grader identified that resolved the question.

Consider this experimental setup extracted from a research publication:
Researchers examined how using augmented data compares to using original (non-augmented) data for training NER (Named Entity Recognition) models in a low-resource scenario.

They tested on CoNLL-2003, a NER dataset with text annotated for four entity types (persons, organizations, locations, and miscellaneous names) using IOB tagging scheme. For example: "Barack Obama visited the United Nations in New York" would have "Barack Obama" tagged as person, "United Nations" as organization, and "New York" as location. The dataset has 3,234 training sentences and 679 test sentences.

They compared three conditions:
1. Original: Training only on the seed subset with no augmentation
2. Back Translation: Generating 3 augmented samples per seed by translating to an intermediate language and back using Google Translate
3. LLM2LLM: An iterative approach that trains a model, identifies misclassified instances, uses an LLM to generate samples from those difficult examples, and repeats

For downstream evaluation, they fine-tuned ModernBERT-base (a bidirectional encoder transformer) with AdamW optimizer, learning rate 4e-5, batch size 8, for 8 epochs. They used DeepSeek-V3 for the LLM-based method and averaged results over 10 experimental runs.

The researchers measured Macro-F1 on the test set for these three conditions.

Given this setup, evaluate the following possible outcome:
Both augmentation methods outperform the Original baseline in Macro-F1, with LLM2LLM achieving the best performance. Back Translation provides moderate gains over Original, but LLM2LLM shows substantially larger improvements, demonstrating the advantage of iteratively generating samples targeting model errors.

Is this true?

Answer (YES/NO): YES